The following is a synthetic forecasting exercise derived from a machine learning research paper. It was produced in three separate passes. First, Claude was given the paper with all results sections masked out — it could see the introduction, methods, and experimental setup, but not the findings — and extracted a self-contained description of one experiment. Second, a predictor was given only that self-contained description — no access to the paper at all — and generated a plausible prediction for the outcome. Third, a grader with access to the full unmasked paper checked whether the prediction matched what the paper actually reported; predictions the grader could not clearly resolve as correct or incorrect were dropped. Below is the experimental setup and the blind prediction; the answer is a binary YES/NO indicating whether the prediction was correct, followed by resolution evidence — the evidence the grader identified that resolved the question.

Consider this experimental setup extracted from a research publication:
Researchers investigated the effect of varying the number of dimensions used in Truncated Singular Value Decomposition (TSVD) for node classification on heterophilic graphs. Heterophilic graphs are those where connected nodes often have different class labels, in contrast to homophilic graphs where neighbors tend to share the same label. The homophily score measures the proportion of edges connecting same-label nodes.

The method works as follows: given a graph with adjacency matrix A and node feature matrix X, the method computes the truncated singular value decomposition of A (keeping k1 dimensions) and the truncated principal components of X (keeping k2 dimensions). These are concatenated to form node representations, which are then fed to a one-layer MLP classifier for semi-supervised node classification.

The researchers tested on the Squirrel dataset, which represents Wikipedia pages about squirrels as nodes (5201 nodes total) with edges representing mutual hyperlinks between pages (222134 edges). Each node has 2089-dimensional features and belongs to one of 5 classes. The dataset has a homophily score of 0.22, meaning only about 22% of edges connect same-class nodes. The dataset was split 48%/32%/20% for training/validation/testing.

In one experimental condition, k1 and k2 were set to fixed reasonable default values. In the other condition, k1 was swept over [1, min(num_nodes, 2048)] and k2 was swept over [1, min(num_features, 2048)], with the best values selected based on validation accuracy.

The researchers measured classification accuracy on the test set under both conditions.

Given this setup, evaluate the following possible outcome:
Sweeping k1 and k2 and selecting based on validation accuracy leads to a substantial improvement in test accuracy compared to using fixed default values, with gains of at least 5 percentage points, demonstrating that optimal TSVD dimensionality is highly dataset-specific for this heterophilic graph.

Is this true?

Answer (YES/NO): YES